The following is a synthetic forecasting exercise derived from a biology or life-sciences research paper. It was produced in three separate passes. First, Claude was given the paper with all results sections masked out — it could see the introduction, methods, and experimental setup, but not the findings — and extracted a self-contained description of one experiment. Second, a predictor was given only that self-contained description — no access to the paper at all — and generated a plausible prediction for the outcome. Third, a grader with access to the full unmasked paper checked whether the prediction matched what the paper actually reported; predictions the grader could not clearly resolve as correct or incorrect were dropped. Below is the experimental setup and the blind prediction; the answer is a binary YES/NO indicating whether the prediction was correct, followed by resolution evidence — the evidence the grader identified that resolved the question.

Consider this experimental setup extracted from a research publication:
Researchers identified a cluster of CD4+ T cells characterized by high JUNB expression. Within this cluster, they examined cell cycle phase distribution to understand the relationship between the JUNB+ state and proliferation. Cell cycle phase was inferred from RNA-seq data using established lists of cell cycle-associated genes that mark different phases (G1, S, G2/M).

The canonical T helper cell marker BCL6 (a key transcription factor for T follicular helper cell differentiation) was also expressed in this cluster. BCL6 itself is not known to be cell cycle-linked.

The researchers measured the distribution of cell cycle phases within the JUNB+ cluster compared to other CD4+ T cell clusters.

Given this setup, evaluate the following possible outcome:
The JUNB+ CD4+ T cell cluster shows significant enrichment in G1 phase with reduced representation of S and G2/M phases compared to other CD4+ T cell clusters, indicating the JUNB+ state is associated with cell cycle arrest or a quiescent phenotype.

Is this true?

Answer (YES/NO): NO